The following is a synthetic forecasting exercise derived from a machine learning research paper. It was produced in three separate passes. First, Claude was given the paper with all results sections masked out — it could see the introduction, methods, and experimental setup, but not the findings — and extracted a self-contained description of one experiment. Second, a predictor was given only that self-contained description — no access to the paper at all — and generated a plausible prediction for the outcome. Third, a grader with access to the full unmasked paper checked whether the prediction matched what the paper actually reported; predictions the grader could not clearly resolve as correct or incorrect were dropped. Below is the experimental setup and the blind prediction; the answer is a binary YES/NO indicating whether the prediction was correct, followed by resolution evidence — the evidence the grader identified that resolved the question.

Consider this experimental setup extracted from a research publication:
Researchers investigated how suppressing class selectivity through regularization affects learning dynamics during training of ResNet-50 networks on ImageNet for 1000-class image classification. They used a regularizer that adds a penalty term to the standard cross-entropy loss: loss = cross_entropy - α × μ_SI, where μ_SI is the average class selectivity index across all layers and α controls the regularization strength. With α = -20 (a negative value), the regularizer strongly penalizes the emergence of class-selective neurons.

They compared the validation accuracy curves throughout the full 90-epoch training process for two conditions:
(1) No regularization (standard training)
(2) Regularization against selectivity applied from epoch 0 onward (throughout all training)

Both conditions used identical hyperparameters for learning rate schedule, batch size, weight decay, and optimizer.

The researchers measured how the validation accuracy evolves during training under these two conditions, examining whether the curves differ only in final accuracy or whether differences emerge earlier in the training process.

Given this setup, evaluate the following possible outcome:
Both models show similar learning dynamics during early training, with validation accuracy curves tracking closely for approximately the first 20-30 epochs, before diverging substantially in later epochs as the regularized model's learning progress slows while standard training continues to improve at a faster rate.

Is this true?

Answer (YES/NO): NO